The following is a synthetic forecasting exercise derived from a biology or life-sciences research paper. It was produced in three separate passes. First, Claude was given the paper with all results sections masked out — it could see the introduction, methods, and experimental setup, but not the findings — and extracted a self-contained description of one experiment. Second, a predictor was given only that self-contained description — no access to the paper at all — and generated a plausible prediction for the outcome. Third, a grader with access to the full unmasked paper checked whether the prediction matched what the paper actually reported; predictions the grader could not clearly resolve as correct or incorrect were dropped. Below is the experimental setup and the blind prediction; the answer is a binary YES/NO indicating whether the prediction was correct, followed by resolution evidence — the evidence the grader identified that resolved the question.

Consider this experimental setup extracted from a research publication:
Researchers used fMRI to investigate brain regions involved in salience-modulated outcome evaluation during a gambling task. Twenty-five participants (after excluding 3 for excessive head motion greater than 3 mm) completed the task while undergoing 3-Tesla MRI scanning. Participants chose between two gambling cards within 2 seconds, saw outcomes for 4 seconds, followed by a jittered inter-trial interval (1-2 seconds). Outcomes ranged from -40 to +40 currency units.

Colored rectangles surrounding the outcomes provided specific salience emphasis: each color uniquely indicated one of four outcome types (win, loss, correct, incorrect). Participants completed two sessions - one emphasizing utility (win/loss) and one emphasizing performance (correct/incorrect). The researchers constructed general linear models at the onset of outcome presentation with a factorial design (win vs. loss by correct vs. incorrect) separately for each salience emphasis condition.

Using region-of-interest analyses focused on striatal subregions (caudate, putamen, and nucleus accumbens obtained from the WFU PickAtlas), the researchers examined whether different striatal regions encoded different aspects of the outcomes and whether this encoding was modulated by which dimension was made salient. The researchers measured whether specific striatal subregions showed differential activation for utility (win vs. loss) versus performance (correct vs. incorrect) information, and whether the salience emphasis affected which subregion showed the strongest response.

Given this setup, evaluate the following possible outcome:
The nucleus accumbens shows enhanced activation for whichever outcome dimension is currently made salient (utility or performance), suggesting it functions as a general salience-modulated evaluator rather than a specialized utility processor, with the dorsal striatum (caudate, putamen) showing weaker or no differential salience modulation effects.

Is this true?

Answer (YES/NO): NO